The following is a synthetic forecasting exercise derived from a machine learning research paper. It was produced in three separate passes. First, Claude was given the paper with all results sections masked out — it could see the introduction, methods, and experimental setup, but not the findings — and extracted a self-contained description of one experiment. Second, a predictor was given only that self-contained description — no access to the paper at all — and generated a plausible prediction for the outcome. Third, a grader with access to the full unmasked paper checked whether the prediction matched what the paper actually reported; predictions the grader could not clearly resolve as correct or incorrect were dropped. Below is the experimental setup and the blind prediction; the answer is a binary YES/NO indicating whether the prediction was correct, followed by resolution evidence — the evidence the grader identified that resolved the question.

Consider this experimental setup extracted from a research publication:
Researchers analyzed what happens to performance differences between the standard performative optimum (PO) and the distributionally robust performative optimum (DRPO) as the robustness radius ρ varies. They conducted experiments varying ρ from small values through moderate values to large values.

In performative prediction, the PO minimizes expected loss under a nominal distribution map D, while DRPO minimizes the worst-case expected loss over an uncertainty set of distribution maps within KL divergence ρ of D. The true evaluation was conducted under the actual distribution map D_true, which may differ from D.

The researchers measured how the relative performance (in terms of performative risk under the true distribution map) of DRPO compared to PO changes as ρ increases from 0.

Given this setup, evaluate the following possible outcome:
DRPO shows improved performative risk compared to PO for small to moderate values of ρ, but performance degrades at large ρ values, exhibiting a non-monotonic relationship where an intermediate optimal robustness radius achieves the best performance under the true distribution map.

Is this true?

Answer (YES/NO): YES